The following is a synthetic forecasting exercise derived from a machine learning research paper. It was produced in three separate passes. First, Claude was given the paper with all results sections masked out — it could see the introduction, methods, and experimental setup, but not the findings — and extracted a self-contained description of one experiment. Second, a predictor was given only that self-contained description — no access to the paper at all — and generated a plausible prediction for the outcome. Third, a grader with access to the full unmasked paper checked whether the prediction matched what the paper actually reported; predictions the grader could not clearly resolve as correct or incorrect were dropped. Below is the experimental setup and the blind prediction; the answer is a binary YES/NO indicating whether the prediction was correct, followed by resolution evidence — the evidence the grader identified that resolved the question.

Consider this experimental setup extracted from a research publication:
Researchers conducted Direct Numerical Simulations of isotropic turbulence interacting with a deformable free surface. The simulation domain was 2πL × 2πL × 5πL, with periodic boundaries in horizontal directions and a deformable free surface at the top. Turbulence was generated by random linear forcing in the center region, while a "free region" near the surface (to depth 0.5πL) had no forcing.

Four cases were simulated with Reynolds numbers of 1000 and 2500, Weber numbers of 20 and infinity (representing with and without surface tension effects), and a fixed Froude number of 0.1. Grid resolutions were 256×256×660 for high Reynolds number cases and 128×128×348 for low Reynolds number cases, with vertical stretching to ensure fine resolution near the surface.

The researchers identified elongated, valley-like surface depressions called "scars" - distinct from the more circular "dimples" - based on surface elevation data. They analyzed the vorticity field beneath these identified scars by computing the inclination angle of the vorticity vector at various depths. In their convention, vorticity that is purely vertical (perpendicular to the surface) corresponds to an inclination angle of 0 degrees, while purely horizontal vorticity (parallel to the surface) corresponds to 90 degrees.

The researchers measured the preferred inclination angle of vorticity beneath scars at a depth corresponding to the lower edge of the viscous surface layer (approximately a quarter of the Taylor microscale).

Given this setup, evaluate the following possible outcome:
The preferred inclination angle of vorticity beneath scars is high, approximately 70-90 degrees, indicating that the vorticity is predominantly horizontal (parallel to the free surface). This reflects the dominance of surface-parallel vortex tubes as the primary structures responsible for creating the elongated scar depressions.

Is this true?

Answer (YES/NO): YES